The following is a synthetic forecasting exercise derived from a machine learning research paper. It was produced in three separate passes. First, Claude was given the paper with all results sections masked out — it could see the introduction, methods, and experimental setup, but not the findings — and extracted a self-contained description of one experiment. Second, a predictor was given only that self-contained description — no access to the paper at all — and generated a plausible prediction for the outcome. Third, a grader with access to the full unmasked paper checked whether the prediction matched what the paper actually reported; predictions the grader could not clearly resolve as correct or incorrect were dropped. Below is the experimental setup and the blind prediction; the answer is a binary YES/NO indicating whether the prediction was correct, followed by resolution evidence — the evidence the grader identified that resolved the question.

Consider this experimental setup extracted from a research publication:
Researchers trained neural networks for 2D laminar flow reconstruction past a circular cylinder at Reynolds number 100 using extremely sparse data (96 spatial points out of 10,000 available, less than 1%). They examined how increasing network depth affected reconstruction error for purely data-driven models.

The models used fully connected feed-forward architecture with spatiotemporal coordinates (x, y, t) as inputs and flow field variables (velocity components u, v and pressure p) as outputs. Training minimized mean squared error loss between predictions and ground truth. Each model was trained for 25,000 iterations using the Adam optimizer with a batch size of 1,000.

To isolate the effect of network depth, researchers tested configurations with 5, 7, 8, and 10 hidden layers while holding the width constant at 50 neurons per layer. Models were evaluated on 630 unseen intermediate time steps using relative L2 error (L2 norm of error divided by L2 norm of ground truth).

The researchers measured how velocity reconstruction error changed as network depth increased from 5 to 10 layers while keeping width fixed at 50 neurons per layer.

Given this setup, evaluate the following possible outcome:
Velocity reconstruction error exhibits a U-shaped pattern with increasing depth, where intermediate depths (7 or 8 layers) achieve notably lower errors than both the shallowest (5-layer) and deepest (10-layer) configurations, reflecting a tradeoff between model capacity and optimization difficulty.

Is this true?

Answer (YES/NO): NO